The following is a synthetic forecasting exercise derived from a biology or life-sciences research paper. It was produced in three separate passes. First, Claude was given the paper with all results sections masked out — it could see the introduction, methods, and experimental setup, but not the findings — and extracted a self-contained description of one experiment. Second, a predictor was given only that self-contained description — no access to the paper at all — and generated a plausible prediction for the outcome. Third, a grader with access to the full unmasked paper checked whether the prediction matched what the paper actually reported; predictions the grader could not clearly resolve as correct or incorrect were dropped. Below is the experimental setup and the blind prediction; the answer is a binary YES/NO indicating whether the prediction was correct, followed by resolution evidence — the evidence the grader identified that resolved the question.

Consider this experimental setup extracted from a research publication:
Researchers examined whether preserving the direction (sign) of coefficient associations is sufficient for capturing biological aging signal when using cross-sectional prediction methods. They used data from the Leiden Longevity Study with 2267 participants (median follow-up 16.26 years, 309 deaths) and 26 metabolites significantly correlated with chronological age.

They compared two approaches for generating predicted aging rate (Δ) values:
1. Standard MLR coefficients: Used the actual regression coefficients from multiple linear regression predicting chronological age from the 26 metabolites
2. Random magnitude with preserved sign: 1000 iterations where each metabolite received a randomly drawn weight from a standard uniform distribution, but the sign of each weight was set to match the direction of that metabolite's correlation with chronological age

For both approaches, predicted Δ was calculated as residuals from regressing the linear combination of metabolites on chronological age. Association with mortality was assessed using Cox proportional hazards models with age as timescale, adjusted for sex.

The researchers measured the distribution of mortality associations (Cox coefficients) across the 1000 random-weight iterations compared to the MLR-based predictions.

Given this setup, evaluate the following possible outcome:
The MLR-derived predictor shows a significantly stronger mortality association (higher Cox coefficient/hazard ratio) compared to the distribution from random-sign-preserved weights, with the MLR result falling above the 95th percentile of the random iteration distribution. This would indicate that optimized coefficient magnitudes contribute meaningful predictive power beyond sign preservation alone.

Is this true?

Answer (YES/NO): NO